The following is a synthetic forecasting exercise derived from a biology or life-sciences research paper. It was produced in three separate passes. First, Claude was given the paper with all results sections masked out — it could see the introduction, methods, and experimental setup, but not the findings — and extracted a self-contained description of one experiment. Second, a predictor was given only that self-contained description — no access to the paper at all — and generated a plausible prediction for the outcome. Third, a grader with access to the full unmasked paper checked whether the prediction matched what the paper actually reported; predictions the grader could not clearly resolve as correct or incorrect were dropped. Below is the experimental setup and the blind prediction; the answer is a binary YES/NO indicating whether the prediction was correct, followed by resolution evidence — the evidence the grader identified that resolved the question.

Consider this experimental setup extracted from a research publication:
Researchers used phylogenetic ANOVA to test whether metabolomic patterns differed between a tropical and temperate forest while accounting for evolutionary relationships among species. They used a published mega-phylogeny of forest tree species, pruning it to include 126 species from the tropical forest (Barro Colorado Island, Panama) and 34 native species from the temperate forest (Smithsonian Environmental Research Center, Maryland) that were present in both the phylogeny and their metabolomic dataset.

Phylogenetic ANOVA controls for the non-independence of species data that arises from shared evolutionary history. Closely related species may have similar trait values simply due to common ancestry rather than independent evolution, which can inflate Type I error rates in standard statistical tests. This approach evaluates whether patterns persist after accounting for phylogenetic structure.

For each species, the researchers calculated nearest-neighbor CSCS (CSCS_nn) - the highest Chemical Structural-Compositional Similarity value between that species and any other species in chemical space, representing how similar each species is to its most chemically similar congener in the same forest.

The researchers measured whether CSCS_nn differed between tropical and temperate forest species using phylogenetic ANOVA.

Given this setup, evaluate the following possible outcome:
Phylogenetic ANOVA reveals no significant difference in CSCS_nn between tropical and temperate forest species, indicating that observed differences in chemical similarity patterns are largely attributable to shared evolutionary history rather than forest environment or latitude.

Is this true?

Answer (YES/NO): NO